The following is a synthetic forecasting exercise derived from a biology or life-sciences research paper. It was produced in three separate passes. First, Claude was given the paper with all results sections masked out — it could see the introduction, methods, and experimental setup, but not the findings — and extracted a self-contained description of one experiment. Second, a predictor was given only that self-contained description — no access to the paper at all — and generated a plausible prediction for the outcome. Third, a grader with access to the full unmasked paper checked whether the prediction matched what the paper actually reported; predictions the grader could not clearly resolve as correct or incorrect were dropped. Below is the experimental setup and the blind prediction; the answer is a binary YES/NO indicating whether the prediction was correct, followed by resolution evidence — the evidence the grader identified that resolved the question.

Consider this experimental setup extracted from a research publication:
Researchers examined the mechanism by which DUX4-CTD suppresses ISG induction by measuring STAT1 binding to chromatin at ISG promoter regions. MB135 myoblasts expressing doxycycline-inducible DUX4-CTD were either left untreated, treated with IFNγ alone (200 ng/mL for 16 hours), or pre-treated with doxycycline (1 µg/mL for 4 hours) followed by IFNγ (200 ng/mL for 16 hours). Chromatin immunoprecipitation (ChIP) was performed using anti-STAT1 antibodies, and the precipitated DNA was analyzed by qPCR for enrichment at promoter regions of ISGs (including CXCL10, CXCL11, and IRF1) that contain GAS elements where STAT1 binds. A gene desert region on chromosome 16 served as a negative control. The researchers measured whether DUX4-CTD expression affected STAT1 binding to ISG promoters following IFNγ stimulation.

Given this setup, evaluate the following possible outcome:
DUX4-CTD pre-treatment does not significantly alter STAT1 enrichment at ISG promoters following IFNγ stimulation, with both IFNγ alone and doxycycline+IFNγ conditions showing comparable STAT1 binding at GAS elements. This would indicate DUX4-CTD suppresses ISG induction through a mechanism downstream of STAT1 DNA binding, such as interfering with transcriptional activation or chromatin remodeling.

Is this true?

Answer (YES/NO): NO